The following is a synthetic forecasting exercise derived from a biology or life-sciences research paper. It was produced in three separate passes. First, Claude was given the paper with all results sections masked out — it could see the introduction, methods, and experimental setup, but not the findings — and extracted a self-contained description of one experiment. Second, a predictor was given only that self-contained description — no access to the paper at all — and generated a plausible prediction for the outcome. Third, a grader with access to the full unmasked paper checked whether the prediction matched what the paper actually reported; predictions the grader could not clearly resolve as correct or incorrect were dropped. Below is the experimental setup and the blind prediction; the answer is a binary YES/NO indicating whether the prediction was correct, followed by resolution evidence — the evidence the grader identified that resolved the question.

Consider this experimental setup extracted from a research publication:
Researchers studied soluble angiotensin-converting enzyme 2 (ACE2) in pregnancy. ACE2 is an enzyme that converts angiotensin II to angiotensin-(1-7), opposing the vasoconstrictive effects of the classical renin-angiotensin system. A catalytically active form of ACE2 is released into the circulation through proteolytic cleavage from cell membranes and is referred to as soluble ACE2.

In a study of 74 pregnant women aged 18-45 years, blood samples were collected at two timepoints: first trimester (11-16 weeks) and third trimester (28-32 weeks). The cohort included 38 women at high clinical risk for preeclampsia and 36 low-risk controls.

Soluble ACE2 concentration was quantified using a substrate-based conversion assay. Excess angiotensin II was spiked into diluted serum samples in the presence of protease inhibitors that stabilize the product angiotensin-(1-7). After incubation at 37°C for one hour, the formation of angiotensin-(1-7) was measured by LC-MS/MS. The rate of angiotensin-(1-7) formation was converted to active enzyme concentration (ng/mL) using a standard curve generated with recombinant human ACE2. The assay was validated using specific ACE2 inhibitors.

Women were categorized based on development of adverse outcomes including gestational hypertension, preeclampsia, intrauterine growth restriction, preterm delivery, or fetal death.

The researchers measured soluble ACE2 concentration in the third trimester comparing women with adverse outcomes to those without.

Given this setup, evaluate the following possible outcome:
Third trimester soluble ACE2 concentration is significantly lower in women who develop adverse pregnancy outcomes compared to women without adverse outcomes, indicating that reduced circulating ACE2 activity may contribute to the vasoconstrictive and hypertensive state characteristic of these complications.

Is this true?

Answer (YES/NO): NO